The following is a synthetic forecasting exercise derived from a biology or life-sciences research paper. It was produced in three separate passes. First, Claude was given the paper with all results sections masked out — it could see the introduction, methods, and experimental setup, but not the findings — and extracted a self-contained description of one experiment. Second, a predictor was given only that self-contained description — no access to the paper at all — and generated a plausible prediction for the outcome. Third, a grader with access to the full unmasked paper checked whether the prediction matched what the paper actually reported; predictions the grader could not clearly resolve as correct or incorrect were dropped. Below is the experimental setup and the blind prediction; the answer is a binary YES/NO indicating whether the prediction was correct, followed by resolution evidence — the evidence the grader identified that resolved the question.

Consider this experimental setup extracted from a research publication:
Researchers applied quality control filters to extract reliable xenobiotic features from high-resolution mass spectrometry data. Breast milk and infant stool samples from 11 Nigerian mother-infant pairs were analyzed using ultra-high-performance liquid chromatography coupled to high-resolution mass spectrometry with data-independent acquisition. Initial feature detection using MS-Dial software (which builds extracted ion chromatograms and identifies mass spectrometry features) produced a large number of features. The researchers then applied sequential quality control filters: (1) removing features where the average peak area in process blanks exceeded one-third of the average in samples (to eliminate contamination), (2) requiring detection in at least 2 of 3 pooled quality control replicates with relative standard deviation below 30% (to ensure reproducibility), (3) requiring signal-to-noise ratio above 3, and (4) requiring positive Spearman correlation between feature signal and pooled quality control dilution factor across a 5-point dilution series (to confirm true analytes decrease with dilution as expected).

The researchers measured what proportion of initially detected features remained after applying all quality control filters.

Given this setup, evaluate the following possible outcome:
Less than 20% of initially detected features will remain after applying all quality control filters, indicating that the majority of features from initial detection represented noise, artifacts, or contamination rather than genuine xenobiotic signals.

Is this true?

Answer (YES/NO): NO